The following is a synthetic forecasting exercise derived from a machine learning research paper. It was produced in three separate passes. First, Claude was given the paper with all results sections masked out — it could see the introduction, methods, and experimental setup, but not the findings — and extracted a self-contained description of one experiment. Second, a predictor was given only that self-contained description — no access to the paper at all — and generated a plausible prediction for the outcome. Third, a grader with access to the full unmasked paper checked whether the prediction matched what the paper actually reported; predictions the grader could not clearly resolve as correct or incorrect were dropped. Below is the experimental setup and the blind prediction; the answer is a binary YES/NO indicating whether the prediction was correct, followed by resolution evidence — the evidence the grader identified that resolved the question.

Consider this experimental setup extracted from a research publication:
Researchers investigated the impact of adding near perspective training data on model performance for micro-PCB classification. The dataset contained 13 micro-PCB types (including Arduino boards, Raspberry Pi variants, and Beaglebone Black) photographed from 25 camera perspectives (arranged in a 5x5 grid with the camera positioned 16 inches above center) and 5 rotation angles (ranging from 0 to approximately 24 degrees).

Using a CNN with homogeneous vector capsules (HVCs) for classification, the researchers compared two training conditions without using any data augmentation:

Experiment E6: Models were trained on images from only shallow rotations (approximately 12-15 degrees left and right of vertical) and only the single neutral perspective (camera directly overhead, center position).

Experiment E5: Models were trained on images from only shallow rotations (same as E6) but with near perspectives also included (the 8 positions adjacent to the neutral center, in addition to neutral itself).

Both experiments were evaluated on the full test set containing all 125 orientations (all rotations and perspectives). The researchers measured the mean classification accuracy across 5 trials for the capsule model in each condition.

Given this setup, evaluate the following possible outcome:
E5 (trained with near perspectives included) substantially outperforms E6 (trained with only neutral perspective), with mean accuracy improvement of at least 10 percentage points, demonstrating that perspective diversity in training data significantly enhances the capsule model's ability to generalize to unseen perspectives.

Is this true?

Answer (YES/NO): YES